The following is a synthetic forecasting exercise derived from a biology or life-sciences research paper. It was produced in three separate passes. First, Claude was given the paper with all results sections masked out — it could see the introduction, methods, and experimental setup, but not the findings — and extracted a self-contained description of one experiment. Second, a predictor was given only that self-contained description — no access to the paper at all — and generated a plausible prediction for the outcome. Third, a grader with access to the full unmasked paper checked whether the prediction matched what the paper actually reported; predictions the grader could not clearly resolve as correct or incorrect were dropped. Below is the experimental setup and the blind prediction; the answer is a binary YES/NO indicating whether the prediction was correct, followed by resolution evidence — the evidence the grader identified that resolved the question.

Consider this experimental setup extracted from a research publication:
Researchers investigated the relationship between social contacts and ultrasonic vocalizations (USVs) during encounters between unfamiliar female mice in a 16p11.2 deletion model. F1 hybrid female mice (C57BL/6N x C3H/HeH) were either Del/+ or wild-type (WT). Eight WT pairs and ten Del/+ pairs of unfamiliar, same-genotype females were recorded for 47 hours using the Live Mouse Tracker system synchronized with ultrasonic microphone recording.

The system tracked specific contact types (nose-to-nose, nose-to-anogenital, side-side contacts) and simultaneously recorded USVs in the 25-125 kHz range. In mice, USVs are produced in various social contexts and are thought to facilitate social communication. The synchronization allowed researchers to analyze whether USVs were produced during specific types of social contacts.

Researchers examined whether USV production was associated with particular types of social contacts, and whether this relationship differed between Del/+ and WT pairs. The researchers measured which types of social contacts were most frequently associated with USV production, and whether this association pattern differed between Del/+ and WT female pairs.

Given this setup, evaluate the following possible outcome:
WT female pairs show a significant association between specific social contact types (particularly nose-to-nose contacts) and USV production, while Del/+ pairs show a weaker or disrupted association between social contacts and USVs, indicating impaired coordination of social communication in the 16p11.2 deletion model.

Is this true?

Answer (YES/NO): NO